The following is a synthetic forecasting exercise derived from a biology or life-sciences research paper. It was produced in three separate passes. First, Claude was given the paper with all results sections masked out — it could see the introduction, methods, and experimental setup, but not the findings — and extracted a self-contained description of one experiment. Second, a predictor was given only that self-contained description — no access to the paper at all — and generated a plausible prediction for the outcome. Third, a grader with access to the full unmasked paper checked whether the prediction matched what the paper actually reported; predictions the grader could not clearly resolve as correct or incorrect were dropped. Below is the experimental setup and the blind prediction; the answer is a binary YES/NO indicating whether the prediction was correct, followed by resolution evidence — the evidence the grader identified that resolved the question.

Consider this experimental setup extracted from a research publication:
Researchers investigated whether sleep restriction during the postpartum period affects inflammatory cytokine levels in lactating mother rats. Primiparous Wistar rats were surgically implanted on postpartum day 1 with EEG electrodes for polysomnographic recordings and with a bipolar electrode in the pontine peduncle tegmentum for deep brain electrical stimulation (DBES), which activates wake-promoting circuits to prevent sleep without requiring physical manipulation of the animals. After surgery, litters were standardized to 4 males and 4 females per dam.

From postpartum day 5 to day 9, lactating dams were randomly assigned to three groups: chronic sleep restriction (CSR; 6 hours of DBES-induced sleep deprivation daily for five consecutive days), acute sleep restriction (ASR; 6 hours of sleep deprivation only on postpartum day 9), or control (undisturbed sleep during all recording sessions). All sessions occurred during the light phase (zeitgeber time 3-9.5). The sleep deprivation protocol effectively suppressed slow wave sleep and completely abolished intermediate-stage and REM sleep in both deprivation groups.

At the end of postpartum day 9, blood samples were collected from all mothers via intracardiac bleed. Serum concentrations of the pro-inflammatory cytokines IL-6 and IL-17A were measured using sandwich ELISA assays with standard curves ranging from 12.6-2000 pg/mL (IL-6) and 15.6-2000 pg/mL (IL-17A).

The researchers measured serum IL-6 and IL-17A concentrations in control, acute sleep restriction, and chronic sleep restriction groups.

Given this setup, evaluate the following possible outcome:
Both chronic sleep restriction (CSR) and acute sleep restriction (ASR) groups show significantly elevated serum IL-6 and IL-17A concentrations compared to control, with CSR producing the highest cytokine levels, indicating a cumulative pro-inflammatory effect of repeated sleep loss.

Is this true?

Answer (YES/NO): NO